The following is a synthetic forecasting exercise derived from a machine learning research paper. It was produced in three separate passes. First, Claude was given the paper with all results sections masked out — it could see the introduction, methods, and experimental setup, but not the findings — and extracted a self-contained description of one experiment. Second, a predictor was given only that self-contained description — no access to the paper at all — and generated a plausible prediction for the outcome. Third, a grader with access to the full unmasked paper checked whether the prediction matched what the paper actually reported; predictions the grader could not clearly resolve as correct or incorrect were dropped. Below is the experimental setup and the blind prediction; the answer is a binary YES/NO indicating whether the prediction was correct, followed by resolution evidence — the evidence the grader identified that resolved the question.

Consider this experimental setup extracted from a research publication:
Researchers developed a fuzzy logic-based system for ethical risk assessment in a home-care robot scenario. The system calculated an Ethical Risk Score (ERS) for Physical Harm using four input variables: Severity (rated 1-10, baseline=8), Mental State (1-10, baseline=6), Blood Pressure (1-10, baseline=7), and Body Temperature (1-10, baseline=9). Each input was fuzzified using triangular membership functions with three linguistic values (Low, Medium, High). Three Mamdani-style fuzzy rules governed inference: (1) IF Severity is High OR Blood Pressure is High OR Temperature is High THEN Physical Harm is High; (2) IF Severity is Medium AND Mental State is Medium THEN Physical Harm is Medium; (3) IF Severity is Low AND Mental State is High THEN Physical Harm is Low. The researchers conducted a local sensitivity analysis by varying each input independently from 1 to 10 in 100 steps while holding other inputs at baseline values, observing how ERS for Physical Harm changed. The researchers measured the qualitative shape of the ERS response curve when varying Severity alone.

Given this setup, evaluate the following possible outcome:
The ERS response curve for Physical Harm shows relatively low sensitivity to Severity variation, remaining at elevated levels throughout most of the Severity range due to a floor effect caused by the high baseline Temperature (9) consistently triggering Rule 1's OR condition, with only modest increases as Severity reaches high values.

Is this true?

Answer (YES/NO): NO